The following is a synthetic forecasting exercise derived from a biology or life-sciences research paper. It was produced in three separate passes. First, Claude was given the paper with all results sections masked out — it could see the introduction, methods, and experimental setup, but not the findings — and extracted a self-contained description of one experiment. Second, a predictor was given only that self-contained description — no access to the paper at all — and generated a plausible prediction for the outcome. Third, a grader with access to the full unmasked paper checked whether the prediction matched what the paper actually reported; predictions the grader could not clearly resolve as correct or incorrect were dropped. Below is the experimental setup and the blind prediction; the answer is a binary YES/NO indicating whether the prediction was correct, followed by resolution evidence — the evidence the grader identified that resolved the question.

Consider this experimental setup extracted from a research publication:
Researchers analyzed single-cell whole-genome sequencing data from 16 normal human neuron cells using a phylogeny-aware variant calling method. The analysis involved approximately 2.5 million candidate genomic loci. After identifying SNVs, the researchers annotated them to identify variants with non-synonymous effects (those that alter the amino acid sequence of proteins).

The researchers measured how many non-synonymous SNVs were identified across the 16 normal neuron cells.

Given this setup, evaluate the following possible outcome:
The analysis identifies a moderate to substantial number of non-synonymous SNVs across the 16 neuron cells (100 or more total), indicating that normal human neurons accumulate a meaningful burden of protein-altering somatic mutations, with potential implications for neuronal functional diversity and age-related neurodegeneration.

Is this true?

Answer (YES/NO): YES